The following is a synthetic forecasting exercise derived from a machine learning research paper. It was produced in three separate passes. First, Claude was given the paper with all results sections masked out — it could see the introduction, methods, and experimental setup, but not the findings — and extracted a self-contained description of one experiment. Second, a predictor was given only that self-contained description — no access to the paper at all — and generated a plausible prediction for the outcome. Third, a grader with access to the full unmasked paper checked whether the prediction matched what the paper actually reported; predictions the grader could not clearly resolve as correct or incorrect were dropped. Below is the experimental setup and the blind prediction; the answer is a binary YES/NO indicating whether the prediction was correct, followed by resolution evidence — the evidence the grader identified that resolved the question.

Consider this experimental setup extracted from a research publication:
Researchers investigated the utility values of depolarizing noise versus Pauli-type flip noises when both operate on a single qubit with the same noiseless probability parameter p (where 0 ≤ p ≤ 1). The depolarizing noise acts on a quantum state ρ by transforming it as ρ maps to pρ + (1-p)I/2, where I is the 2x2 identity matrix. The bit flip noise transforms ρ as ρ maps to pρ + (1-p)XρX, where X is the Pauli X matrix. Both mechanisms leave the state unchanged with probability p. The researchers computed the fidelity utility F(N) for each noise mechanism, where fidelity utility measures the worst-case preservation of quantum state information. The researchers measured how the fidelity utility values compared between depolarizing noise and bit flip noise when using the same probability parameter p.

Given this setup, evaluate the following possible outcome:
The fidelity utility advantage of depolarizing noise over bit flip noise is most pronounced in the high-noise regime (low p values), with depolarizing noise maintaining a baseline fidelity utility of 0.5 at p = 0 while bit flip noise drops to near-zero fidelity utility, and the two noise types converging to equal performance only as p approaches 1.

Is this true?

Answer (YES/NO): YES